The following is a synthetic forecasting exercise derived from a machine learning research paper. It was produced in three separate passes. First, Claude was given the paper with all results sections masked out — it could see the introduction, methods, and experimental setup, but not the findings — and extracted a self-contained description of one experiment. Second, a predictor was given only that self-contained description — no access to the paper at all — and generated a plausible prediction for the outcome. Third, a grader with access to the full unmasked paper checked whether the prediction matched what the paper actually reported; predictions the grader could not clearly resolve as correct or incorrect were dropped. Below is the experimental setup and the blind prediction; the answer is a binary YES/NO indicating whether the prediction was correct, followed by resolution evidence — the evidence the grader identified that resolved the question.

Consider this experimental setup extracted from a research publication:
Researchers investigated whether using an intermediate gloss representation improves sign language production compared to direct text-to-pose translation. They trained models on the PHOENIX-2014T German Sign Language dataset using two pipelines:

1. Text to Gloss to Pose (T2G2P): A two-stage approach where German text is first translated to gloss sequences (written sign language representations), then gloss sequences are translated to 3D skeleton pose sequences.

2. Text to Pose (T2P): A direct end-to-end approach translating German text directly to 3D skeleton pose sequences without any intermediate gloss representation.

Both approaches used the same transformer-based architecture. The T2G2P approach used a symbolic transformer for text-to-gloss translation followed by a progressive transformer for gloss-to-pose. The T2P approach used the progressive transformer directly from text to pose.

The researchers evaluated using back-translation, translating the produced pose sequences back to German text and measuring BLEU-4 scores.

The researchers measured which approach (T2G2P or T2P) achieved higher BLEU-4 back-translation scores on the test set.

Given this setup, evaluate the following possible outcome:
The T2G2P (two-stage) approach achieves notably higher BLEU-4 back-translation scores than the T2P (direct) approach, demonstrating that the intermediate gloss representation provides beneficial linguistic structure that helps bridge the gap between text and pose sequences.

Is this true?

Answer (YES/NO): YES